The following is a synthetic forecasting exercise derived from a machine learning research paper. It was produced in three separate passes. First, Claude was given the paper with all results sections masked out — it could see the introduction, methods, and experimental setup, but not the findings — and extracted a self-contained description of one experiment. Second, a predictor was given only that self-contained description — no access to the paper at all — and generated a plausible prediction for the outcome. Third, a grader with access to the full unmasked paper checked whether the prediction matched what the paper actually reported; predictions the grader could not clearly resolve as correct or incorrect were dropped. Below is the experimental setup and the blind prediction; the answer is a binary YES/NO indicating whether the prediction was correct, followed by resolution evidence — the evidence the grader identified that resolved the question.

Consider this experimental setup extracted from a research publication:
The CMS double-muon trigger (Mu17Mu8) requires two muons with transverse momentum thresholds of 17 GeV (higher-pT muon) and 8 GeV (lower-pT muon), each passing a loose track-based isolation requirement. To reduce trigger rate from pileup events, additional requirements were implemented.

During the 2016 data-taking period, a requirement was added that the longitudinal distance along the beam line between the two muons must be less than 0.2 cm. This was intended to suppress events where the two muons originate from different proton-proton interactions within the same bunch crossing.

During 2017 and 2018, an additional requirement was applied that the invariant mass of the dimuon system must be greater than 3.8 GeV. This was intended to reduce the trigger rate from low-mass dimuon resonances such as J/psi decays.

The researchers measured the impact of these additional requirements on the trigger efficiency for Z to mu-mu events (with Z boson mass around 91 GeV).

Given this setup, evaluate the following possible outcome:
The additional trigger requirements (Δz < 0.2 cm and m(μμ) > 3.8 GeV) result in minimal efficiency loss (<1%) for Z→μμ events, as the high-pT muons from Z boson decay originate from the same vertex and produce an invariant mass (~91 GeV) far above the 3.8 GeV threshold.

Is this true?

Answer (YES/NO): YES